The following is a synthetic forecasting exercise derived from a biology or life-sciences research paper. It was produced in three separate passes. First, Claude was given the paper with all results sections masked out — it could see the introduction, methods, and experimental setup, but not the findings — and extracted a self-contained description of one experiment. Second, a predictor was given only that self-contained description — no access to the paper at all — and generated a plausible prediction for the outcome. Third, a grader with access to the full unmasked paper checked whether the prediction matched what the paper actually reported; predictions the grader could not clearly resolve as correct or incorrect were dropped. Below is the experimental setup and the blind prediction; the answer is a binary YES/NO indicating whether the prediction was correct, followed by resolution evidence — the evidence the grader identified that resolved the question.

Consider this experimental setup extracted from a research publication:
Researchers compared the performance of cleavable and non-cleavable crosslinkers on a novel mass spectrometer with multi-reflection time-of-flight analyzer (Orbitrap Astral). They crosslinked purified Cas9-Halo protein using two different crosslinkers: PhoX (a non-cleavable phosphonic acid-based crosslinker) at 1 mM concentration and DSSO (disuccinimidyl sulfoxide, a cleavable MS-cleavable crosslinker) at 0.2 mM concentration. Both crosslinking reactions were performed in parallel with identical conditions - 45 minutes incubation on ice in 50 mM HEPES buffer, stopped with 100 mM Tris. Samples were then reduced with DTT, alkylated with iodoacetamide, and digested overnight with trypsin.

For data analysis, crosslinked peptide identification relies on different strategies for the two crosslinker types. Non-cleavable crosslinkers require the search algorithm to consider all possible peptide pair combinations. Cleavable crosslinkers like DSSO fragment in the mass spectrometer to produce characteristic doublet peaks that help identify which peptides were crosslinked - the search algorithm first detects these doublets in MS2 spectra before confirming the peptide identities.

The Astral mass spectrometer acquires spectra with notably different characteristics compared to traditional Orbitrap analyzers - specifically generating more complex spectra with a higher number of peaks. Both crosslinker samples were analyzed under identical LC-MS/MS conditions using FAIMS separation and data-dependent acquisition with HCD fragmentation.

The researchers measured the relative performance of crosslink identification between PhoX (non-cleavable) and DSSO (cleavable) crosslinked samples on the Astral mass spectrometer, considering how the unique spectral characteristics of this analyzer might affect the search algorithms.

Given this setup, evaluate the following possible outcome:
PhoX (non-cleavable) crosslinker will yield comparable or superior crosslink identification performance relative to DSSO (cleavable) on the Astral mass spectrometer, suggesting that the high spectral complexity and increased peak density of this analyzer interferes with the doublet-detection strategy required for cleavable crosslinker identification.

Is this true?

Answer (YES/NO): YES